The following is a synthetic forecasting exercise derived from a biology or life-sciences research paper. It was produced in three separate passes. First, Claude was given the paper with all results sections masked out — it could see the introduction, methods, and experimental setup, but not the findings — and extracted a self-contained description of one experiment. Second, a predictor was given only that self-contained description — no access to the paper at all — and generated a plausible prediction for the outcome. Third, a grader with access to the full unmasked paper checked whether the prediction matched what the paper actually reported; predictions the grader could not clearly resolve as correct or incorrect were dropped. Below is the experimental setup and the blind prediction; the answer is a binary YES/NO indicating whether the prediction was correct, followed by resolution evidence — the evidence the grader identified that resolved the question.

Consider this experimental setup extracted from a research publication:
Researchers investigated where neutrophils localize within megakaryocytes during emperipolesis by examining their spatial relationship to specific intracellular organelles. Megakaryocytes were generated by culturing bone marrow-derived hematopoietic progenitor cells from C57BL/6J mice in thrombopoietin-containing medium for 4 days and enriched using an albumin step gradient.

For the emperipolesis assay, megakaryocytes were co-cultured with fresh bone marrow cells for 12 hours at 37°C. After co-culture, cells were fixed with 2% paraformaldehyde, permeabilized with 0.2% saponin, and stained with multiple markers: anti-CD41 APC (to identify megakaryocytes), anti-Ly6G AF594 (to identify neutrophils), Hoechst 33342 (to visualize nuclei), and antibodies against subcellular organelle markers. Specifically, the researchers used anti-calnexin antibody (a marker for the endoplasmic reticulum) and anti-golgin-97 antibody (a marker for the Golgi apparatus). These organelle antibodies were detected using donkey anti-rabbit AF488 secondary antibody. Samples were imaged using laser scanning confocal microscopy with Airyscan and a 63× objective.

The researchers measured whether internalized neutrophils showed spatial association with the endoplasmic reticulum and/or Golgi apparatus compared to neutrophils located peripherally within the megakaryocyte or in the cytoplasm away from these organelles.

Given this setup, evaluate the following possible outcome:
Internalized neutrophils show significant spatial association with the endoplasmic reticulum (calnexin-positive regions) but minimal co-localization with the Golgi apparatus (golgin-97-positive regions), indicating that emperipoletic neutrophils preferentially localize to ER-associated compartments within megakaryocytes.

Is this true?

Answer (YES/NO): NO